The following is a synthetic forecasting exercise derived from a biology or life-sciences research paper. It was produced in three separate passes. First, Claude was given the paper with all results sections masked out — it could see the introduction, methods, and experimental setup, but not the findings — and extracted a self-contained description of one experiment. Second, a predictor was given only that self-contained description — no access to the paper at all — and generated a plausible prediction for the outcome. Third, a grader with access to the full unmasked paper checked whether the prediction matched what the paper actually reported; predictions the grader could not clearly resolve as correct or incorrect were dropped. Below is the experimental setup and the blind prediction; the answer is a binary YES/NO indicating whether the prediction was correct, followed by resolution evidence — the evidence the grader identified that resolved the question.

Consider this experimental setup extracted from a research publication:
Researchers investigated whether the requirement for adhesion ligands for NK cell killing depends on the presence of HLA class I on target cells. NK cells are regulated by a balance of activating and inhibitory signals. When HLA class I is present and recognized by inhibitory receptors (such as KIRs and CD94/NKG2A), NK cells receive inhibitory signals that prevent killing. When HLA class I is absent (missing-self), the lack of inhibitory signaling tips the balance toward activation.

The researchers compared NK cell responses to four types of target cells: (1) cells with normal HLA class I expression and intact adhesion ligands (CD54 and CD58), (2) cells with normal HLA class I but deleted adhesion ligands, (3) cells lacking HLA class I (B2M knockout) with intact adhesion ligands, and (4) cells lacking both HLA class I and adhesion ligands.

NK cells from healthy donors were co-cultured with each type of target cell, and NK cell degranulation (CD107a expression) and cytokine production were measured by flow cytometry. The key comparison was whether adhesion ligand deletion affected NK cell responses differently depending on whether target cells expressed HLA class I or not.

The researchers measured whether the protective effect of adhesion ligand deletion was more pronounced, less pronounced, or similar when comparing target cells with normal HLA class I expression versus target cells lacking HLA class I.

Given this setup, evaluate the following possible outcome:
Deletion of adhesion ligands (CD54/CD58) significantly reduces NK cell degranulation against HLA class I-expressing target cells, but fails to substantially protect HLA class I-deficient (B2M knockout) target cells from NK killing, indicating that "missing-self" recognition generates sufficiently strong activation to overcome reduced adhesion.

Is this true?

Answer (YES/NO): NO